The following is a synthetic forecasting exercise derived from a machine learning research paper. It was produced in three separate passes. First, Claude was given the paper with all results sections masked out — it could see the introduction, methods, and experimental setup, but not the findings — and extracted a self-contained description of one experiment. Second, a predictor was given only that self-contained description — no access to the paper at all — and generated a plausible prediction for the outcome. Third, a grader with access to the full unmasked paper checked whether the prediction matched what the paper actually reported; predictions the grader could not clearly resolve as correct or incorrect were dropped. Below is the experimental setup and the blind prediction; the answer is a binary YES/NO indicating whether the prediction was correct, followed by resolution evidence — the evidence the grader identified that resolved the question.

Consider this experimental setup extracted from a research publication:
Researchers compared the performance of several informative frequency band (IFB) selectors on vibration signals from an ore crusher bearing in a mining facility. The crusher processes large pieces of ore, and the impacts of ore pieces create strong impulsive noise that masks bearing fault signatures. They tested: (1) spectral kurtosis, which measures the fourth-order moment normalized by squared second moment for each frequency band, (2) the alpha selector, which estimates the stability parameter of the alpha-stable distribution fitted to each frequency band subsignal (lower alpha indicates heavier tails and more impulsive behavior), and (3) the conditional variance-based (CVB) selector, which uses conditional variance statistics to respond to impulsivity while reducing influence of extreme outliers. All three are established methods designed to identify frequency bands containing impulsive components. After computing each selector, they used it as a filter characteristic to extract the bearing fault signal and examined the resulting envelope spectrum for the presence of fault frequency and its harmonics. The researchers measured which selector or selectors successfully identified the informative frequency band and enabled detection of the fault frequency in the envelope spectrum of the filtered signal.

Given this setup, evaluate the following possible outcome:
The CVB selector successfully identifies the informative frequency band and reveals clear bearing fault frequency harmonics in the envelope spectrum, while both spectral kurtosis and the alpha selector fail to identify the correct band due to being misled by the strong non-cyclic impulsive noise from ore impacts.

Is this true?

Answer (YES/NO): NO